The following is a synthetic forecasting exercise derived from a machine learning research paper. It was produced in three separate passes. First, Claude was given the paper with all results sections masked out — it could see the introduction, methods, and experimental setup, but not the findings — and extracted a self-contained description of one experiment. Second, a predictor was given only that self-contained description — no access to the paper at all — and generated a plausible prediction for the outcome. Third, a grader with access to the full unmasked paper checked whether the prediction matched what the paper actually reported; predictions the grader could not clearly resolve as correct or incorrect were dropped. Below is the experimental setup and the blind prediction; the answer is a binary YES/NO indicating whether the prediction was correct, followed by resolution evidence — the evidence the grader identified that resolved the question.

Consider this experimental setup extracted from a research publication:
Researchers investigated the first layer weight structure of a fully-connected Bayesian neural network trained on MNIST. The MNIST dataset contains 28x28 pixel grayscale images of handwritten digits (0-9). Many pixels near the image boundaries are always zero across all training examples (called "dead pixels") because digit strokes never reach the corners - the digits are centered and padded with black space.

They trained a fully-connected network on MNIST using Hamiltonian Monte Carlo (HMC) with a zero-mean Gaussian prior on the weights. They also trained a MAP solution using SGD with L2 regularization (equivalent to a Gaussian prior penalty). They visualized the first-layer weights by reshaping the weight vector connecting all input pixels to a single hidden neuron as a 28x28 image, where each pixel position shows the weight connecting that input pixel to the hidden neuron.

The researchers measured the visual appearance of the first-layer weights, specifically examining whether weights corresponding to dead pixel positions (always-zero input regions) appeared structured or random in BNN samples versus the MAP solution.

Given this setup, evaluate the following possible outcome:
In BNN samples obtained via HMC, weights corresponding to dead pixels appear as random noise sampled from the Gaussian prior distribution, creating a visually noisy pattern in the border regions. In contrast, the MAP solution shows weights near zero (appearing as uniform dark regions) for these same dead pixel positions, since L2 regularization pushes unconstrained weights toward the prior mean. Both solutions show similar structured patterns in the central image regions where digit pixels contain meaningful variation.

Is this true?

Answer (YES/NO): NO